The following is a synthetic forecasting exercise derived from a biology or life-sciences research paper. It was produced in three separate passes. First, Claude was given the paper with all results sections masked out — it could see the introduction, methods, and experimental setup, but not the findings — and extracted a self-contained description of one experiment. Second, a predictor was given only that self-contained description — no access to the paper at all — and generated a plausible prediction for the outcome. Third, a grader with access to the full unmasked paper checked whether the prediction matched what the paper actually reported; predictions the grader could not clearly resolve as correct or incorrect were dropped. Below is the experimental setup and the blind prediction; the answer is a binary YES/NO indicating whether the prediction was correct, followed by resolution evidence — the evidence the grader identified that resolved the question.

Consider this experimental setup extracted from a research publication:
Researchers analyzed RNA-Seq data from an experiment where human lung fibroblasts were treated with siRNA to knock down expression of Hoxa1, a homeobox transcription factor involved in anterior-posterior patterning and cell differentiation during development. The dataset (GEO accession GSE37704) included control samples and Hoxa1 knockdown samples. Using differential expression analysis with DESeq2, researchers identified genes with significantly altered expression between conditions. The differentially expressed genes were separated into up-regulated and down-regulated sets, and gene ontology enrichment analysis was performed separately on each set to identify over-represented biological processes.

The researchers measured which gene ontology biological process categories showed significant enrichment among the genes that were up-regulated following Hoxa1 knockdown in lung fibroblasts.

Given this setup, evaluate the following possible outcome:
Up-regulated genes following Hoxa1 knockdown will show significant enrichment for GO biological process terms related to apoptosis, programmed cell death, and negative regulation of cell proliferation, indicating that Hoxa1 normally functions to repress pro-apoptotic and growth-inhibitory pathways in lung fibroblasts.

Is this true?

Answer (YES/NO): NO